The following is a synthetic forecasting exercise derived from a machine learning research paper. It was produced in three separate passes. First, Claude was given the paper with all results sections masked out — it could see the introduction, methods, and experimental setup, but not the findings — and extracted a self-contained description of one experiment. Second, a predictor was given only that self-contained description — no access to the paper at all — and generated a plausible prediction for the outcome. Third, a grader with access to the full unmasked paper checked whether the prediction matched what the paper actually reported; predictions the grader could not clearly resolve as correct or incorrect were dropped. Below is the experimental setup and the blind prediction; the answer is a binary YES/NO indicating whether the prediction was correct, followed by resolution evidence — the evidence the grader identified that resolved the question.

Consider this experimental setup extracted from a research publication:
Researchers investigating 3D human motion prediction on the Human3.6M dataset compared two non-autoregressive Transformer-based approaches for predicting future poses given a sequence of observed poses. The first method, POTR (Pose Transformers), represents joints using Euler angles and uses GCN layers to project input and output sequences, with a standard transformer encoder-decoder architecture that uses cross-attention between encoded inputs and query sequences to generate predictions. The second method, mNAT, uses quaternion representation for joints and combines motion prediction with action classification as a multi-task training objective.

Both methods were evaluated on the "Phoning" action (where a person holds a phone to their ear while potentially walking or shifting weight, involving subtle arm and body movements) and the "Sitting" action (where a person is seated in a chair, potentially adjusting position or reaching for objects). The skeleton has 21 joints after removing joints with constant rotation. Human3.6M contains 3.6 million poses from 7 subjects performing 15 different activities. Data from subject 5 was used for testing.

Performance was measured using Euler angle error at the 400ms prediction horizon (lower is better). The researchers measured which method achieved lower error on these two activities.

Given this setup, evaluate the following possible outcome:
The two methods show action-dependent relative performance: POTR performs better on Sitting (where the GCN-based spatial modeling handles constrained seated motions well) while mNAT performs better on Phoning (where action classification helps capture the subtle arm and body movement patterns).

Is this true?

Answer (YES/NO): NO